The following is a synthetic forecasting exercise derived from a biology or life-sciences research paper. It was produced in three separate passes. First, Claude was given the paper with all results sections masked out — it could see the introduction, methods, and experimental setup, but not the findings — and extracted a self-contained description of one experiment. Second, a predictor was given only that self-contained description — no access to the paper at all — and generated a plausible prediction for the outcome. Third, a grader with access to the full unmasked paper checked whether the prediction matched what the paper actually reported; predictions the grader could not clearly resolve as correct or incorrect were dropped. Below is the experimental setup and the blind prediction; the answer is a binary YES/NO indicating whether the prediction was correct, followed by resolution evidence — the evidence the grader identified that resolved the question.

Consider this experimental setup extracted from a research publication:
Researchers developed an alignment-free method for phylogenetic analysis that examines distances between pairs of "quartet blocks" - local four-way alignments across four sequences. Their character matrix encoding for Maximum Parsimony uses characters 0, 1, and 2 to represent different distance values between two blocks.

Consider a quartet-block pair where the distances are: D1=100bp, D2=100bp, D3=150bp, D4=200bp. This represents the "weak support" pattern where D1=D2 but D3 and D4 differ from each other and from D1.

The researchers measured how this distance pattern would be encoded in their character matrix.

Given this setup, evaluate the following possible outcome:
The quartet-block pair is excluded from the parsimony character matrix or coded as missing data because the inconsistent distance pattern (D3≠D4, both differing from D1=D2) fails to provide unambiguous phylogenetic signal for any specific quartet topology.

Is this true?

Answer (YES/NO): NO